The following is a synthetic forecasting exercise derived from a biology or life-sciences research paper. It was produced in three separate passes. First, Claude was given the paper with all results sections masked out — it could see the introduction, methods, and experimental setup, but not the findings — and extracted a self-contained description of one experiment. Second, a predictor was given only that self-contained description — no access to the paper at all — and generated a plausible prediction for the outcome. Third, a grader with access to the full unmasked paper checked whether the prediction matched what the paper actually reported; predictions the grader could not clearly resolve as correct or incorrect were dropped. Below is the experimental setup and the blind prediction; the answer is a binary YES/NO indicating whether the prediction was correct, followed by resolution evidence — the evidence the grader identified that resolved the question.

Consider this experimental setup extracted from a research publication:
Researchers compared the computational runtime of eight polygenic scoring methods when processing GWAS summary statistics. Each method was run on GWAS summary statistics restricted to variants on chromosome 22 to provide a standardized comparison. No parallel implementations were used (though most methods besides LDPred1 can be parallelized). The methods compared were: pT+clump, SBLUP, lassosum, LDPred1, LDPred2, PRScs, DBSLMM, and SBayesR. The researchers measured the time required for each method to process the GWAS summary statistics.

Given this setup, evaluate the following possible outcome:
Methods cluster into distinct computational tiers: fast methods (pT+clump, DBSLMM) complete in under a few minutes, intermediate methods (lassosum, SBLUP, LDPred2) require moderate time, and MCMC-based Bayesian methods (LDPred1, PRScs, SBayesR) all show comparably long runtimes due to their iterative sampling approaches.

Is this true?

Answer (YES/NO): NO